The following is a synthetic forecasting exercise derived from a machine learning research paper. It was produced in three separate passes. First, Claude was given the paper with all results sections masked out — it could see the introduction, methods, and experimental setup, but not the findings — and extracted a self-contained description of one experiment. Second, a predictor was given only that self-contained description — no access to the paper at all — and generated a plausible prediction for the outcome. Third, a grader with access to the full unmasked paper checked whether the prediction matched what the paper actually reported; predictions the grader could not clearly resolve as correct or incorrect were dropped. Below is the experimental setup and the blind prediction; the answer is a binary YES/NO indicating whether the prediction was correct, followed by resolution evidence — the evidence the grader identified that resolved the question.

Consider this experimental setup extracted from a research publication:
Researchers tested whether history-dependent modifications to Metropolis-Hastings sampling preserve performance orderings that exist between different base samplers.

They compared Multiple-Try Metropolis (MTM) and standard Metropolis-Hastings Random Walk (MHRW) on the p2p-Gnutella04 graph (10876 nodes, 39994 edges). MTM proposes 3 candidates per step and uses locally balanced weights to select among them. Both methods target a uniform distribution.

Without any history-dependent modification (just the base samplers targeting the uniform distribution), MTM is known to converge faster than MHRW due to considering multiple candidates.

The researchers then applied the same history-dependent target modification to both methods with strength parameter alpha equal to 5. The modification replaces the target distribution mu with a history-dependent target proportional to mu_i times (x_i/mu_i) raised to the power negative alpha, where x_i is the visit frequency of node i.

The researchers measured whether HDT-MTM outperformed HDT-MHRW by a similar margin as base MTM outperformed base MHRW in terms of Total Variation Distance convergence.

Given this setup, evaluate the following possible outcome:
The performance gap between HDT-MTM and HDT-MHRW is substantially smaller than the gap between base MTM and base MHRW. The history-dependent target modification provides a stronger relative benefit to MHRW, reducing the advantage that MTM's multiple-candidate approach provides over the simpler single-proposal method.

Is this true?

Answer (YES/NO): NO